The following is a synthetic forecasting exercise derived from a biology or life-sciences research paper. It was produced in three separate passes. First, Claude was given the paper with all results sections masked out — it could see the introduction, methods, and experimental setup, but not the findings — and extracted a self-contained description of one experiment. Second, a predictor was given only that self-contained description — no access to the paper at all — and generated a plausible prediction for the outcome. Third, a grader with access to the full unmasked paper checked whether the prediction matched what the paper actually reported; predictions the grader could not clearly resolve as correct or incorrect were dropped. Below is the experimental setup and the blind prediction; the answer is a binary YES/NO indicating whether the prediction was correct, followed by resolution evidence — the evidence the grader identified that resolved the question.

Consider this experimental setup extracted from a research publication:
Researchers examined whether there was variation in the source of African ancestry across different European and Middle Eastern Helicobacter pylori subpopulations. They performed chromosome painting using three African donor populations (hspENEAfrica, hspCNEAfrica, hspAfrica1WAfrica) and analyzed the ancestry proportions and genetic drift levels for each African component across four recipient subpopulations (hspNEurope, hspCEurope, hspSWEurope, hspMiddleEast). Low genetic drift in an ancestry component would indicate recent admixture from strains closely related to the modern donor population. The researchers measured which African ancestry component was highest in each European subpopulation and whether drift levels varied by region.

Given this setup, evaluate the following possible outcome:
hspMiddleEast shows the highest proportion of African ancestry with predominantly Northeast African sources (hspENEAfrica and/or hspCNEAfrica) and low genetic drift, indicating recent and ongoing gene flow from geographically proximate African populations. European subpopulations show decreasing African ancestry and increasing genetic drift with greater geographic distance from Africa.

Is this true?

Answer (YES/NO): NO